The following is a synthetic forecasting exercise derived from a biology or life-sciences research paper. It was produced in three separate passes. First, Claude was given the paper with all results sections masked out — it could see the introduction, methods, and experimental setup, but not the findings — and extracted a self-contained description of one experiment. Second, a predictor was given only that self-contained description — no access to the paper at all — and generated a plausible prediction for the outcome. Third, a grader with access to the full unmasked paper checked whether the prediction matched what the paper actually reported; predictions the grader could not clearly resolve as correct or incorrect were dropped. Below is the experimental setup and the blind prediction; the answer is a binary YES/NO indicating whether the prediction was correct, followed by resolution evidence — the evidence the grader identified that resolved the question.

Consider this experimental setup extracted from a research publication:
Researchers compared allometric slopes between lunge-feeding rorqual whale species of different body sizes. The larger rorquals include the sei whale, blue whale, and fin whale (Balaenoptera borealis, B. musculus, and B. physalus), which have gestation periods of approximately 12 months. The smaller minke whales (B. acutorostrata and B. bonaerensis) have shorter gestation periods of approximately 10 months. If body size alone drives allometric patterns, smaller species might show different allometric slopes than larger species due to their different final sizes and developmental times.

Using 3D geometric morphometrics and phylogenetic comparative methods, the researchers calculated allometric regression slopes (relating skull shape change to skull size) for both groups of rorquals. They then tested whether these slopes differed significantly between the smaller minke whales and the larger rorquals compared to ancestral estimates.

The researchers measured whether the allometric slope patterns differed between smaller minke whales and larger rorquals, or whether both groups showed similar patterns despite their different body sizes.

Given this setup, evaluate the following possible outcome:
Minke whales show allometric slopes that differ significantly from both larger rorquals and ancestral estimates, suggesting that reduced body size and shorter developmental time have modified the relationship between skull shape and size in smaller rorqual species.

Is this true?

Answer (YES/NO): NO